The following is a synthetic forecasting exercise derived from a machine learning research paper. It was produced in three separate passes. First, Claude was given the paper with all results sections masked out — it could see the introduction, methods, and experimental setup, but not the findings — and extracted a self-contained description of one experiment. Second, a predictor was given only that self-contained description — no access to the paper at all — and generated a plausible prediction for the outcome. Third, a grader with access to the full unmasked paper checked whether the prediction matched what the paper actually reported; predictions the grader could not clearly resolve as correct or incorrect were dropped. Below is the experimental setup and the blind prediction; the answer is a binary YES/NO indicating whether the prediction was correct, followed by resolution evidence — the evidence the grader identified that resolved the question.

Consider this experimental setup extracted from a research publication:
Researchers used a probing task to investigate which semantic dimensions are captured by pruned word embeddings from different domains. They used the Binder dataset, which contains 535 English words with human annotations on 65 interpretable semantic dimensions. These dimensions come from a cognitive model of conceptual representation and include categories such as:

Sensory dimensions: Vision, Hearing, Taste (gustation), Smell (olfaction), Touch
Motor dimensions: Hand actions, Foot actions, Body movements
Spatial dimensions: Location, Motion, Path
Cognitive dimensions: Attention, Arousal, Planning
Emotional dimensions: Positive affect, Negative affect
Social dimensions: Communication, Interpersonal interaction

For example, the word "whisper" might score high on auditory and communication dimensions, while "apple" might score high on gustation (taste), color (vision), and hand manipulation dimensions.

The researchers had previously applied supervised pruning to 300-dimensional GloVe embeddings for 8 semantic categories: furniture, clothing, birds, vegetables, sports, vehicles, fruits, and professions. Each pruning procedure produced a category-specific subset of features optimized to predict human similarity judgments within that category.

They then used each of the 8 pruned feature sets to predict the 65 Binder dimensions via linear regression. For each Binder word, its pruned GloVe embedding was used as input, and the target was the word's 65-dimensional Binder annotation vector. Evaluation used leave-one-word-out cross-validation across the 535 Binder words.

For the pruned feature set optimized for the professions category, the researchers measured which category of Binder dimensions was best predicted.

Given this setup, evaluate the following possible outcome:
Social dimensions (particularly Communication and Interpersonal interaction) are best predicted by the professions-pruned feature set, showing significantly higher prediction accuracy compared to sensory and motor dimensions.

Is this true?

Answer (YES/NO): YES